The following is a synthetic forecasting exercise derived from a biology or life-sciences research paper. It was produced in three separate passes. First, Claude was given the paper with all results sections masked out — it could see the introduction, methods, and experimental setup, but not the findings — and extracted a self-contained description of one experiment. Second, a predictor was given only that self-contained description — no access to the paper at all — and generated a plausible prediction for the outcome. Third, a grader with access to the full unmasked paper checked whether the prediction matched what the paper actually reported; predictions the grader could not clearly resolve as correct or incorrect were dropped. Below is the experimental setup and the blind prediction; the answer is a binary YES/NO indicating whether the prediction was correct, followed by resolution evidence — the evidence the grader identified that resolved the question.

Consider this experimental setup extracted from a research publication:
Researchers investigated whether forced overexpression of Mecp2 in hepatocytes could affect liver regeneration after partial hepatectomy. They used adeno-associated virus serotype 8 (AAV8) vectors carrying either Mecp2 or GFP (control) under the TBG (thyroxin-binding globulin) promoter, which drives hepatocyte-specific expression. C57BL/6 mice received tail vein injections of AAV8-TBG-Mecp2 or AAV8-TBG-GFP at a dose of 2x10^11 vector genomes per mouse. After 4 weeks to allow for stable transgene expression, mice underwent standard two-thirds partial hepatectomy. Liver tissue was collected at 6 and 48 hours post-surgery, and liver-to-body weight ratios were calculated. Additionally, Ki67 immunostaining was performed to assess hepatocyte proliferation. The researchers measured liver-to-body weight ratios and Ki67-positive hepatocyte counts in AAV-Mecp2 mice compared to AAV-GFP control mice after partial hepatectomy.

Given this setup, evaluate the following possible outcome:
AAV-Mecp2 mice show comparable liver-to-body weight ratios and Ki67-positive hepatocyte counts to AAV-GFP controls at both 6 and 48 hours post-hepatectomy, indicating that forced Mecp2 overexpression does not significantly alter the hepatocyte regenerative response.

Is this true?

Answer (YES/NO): NO